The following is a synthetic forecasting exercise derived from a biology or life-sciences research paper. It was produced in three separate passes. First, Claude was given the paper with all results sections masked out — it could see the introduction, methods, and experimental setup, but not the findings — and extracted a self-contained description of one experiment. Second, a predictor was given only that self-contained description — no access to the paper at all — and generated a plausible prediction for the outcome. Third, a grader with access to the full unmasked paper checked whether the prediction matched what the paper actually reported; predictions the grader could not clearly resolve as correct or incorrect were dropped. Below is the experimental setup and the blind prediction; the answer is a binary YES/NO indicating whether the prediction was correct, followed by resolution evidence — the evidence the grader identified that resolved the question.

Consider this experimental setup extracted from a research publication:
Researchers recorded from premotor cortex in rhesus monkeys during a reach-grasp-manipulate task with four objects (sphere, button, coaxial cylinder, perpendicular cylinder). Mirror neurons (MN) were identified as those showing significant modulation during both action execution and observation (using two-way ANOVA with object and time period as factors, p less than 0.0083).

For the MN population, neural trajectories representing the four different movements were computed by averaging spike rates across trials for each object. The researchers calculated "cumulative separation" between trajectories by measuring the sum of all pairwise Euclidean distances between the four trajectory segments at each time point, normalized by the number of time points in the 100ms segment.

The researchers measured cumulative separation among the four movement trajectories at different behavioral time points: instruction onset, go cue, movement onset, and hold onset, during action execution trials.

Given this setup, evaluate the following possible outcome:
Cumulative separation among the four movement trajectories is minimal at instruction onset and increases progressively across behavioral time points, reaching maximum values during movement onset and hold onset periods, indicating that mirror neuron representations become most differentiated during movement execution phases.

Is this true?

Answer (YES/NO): NO